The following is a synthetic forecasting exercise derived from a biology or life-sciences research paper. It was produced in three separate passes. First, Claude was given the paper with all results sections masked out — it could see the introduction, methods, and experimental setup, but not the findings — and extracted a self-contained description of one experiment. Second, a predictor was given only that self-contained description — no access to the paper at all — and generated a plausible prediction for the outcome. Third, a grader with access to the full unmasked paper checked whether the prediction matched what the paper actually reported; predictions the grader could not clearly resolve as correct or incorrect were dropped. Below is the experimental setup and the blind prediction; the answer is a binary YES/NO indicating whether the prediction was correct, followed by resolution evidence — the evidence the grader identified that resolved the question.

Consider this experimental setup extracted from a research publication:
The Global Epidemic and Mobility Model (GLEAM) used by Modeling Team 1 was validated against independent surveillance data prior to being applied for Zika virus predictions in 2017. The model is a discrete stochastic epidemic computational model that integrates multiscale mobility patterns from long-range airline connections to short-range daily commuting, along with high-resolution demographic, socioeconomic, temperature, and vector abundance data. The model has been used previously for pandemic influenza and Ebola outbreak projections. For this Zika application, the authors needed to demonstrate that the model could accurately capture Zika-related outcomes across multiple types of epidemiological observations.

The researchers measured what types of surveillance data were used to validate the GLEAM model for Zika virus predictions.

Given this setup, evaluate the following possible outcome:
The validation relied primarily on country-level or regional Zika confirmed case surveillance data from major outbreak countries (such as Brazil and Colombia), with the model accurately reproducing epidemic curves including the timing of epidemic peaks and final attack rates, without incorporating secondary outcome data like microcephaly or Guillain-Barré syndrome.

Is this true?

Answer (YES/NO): NO